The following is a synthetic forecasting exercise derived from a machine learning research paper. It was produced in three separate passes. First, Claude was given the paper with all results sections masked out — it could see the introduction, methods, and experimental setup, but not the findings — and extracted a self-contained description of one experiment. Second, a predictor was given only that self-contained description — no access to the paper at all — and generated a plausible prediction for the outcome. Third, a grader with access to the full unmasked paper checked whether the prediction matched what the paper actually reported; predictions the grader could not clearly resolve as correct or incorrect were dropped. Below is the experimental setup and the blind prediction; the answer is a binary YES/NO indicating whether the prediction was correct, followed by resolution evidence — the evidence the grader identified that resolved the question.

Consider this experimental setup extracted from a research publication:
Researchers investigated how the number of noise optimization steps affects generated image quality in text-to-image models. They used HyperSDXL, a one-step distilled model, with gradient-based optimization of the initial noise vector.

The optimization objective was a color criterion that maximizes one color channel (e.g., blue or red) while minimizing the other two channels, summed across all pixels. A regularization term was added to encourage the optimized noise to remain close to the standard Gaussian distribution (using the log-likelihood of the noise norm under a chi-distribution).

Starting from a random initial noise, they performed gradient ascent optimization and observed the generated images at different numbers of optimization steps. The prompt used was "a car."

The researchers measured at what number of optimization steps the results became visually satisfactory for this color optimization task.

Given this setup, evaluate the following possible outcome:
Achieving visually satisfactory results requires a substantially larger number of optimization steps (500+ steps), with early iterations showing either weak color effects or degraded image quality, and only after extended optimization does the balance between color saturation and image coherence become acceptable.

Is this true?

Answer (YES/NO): NO